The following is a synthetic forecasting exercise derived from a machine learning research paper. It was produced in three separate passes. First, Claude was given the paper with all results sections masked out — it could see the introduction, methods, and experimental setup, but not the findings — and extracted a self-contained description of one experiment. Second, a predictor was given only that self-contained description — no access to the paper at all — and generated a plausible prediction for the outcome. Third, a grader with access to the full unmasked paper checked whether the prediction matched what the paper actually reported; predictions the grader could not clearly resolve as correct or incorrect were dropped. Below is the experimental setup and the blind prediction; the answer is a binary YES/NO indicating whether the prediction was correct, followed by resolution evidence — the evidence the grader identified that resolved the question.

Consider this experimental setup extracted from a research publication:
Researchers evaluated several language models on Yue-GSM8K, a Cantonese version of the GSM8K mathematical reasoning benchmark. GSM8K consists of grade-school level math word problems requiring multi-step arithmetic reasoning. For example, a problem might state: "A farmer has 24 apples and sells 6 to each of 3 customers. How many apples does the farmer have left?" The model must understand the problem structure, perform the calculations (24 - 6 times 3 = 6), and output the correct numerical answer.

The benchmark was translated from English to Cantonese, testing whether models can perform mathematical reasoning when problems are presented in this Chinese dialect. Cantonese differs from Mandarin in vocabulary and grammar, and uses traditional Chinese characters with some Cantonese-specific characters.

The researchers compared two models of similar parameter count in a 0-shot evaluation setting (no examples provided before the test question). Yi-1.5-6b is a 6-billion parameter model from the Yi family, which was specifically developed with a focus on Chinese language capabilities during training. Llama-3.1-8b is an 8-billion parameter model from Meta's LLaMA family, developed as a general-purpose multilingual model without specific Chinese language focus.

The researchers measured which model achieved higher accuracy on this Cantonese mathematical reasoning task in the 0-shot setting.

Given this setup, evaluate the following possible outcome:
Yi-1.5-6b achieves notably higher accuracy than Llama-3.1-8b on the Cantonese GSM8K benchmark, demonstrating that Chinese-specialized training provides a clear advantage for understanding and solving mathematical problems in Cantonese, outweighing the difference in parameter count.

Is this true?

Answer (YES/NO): NO